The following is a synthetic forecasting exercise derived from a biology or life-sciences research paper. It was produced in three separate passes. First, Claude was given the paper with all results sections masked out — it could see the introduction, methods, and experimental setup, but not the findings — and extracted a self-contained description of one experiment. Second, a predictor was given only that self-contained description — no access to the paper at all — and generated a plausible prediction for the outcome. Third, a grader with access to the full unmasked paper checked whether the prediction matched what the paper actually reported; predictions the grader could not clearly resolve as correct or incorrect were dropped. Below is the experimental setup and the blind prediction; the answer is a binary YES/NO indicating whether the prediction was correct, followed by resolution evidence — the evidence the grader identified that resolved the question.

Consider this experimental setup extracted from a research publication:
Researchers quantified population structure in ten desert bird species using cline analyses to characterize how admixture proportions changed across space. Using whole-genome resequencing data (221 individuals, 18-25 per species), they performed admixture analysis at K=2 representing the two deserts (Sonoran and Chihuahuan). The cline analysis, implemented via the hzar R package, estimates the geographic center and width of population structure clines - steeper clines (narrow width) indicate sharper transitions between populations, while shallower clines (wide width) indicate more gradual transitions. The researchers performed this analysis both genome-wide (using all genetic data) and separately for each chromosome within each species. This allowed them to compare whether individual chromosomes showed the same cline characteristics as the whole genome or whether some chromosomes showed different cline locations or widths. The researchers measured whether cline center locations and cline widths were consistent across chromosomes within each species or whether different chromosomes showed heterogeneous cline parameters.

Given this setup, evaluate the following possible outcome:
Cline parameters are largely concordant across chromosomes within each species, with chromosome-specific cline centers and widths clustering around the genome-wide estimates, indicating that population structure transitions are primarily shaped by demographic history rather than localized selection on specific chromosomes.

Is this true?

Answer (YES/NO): NO